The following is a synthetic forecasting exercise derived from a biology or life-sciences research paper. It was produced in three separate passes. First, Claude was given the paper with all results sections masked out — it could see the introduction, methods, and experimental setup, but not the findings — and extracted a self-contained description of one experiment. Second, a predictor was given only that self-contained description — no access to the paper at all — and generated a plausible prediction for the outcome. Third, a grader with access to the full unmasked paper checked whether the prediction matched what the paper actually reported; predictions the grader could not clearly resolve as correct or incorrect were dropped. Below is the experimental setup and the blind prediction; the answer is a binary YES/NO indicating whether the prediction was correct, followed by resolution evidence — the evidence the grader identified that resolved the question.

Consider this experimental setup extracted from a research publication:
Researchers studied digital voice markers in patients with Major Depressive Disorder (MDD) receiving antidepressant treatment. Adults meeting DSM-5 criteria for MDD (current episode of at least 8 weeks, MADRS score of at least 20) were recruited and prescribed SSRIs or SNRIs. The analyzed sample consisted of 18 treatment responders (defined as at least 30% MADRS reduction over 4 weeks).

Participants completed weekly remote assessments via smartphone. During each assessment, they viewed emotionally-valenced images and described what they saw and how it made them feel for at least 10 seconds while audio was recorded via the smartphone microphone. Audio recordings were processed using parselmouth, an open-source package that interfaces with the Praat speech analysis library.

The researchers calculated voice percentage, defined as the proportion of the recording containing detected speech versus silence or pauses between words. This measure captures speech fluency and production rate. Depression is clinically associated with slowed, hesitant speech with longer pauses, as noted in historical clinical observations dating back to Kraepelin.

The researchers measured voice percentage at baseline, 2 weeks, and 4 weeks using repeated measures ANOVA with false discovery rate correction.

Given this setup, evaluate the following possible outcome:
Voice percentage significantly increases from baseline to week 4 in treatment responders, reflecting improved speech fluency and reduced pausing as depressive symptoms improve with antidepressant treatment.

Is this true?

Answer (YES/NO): YES